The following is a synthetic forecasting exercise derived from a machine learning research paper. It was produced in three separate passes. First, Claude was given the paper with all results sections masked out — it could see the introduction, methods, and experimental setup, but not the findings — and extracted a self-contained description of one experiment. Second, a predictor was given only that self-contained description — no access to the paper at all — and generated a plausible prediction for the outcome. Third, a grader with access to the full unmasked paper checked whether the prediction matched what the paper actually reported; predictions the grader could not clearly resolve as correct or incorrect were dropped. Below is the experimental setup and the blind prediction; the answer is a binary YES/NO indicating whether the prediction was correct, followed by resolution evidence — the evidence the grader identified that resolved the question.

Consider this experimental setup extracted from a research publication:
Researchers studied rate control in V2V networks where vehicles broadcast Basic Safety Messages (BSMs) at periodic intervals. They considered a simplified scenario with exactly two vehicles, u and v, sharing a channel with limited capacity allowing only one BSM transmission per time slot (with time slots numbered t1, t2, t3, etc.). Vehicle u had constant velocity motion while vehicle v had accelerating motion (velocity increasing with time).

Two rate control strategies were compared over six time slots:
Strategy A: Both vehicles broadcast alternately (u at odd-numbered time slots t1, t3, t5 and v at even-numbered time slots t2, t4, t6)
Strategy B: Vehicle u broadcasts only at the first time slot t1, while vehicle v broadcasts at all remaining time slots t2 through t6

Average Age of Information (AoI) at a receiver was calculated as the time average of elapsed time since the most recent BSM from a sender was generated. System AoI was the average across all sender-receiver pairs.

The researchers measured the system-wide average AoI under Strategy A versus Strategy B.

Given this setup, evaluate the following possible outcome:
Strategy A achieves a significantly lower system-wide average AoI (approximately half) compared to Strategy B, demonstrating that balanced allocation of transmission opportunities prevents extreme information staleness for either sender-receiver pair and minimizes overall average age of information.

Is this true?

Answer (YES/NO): NO